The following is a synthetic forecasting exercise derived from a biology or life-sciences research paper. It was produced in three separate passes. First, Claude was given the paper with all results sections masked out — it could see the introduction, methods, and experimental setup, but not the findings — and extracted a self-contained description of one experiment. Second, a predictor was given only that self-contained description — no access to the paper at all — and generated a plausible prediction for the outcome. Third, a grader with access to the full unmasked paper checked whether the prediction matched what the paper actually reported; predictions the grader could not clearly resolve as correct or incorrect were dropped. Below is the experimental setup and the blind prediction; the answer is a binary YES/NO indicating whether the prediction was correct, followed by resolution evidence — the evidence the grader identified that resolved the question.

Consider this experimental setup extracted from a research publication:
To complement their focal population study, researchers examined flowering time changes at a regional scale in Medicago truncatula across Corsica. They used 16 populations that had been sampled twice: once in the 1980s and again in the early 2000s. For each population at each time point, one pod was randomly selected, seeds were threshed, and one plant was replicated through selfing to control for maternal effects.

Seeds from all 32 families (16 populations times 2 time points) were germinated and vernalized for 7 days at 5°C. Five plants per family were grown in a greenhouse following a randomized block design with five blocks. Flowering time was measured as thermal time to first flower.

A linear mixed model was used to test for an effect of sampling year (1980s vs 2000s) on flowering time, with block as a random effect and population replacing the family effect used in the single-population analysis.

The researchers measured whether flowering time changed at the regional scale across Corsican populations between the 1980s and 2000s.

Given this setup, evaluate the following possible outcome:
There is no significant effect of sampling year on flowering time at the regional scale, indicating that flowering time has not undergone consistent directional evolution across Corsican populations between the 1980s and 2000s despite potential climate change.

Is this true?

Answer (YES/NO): NO